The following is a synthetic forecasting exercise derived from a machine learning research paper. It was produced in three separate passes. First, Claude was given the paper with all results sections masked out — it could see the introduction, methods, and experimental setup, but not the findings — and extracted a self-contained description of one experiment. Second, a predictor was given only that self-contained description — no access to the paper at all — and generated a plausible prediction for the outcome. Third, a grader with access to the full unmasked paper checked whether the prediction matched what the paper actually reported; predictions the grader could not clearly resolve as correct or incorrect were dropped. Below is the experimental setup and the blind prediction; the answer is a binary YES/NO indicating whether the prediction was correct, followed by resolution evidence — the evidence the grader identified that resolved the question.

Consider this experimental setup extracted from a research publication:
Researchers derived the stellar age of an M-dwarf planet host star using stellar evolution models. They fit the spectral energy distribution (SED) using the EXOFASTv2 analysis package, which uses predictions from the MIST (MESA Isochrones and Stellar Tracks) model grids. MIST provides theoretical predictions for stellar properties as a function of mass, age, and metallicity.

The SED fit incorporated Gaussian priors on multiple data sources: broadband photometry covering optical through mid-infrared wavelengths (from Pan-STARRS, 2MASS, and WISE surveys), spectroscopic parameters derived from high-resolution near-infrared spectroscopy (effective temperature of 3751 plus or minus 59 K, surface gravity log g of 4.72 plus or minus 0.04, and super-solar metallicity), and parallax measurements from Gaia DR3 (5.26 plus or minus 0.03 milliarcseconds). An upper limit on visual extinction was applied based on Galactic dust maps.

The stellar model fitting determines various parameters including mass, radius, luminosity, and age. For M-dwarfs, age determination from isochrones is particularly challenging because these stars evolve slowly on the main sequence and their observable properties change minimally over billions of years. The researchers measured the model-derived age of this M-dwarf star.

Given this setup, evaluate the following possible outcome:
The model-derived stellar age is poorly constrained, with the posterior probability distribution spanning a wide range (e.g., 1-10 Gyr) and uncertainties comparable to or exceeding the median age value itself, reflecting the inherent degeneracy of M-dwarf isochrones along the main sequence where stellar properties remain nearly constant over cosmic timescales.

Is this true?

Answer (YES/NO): NO